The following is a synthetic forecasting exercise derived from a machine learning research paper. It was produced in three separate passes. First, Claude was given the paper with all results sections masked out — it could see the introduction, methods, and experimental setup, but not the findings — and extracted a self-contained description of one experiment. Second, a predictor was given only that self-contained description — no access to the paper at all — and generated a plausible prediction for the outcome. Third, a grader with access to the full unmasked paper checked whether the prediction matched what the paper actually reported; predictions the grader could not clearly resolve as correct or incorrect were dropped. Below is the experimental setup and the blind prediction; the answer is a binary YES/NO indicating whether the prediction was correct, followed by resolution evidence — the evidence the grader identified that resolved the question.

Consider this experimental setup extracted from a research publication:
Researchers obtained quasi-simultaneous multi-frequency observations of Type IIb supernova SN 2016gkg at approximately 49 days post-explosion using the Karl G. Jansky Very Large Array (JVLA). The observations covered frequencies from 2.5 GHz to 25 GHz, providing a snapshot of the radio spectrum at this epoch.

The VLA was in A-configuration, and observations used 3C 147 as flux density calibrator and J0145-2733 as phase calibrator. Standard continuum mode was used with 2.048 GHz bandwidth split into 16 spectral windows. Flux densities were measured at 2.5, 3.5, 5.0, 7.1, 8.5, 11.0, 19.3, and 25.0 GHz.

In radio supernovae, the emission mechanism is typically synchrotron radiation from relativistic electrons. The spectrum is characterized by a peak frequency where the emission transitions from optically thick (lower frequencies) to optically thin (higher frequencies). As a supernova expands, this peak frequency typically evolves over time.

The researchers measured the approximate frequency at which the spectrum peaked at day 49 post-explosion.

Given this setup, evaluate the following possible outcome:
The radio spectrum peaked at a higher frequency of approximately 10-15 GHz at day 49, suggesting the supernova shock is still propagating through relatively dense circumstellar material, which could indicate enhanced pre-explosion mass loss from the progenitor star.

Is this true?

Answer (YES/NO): NO